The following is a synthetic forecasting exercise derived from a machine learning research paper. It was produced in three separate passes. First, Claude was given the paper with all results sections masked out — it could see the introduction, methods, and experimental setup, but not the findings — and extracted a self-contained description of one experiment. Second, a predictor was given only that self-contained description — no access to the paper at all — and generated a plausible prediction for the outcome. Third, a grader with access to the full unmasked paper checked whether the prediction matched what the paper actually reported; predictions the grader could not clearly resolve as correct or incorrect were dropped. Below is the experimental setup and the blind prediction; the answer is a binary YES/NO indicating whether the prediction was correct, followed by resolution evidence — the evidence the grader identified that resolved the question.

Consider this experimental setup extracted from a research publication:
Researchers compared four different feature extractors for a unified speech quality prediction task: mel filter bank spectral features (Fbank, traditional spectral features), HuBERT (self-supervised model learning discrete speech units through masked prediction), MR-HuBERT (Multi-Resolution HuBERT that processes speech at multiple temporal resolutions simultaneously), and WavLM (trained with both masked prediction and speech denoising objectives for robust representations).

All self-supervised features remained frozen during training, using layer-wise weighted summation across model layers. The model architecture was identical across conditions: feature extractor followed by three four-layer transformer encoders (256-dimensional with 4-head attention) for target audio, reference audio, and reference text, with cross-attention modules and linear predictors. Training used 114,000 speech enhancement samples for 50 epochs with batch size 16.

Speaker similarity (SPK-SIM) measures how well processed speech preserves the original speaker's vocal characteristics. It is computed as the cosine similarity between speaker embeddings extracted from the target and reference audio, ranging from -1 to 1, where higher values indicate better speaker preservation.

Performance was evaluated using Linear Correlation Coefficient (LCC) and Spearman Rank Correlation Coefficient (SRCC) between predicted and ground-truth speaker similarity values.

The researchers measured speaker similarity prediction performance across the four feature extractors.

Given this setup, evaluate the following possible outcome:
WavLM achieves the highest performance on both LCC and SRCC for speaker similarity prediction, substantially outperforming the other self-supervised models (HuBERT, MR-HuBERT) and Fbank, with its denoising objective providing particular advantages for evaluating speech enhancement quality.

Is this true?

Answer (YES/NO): NO